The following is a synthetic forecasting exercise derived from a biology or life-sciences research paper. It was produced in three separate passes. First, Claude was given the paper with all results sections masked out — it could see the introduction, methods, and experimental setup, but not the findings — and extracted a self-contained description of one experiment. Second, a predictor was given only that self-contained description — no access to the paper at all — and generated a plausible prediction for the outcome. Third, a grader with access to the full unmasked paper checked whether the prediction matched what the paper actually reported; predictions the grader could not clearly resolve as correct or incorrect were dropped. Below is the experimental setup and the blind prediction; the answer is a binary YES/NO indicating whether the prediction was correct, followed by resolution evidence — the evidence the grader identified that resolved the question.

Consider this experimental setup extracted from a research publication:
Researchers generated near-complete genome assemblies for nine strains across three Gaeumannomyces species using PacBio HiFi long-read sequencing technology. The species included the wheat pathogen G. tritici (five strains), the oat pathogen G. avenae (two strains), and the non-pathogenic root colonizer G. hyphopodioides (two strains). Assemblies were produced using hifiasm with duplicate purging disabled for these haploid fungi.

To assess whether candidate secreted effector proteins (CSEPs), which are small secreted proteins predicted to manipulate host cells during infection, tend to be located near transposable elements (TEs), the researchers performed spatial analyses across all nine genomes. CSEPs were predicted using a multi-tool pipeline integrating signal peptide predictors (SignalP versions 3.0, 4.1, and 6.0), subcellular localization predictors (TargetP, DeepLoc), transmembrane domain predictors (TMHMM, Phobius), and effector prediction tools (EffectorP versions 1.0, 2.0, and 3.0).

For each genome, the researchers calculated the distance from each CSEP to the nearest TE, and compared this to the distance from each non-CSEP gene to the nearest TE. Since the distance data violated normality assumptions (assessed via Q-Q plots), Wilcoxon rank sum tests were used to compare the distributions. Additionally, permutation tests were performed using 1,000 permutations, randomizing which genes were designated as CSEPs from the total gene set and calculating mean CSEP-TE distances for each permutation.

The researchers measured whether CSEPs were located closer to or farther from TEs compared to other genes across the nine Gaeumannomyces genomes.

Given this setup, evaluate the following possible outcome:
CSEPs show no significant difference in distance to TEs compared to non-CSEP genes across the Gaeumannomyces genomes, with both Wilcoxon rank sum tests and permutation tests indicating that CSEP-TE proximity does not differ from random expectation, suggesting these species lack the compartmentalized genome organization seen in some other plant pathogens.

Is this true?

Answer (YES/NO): YES